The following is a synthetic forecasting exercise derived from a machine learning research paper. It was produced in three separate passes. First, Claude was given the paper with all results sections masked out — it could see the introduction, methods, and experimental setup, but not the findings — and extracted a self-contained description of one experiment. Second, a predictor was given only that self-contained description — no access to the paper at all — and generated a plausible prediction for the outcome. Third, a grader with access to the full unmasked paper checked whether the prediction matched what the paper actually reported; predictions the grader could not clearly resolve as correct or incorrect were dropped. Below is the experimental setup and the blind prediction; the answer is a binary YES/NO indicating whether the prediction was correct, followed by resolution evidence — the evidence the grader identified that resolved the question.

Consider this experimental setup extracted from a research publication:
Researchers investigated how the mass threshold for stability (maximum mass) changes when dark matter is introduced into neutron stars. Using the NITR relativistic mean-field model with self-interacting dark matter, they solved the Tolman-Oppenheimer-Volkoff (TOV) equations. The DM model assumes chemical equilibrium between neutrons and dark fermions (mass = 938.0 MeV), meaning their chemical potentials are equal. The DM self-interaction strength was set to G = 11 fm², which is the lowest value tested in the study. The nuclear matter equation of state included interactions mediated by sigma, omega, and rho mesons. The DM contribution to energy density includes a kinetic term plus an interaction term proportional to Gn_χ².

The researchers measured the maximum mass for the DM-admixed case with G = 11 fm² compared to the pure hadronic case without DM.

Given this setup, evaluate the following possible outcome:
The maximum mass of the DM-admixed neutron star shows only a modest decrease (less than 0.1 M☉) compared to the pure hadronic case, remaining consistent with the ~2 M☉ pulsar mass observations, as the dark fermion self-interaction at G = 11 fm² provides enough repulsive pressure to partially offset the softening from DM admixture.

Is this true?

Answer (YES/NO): NO